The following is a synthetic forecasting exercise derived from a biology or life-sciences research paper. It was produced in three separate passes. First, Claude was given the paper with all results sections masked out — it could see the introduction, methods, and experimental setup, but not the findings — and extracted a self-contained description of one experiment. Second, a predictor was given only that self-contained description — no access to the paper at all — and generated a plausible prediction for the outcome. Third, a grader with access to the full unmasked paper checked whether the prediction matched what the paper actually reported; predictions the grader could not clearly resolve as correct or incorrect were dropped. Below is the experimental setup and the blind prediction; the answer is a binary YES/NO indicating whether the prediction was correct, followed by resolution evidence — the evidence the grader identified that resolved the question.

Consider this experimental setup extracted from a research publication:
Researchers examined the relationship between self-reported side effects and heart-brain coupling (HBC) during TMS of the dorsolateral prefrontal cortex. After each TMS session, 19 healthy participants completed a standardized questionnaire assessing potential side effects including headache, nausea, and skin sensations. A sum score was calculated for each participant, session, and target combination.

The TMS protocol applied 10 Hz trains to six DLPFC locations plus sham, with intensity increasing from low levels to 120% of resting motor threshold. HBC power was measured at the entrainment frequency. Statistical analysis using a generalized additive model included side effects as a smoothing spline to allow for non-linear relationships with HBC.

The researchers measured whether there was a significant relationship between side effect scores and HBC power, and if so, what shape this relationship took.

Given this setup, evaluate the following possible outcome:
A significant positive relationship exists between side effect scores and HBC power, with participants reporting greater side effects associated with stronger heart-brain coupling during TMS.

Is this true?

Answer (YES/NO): NO